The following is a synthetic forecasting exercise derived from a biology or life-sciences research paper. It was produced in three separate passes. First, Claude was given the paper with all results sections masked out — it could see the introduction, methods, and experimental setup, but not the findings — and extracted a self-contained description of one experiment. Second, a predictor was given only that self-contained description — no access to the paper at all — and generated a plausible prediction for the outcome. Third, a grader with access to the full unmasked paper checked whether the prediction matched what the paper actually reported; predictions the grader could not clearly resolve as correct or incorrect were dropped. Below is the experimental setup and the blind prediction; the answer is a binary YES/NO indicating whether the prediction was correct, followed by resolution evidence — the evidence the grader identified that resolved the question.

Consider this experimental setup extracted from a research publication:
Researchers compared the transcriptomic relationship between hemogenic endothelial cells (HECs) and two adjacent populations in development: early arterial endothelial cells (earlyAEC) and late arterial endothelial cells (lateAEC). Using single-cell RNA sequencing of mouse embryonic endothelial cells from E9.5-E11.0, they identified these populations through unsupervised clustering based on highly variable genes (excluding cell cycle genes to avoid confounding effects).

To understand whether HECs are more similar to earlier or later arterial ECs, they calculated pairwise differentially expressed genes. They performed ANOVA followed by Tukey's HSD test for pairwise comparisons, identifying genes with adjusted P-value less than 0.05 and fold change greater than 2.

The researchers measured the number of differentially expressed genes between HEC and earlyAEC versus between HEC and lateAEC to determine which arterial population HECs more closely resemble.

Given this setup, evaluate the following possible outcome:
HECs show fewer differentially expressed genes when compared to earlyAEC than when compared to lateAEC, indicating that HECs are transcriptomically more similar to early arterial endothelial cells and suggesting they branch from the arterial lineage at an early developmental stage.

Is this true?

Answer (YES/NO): YES